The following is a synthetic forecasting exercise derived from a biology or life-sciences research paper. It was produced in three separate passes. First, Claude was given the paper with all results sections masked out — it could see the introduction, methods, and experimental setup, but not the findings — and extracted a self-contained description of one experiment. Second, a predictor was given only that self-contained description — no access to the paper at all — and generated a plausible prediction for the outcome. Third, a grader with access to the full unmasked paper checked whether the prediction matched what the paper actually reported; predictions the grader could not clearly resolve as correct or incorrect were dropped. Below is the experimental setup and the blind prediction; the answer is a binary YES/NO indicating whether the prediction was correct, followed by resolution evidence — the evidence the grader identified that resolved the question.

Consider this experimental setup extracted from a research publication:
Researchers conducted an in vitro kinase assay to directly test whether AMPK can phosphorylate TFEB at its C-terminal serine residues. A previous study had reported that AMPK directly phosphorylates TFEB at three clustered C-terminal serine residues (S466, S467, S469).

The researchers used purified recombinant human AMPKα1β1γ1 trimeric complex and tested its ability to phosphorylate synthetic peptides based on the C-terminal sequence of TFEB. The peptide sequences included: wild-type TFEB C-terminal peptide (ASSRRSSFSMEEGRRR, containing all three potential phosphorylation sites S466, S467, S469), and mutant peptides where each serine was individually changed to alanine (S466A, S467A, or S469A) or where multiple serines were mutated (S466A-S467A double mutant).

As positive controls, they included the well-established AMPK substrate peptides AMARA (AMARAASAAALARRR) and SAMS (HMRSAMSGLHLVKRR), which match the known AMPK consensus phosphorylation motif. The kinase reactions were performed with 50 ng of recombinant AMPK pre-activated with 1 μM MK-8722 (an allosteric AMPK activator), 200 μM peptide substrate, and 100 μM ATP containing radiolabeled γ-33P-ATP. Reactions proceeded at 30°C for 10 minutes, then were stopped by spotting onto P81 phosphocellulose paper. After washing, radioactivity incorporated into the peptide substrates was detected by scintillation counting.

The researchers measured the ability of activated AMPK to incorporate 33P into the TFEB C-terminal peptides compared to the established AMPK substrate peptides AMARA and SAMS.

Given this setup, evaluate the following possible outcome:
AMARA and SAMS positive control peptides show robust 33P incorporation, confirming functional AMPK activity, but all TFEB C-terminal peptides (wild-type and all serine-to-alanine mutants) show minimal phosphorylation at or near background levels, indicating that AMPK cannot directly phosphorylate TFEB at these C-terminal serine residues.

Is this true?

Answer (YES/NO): NO